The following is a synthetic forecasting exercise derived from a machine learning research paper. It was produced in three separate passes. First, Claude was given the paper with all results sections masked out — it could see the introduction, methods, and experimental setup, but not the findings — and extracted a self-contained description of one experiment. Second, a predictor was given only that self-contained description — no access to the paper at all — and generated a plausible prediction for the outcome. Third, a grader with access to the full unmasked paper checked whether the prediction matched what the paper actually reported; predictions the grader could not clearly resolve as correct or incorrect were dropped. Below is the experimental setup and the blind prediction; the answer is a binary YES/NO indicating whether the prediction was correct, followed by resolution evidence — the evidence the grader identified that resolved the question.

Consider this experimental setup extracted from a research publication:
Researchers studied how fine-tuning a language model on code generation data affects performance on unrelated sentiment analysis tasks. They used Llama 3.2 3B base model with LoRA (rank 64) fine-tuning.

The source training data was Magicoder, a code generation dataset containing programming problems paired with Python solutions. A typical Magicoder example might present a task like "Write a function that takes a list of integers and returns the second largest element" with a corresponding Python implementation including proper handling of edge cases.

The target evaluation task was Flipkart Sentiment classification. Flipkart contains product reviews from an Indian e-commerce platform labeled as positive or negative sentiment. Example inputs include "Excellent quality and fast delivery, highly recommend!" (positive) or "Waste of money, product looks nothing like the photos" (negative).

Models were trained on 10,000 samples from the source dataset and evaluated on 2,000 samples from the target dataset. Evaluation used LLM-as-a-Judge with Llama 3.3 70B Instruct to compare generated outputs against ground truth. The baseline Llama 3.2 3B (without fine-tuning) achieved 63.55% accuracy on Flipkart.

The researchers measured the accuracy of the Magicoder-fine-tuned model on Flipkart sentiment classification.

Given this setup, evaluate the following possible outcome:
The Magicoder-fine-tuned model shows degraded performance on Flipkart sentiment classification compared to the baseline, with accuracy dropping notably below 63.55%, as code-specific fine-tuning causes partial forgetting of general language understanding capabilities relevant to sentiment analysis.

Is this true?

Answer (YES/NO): NO